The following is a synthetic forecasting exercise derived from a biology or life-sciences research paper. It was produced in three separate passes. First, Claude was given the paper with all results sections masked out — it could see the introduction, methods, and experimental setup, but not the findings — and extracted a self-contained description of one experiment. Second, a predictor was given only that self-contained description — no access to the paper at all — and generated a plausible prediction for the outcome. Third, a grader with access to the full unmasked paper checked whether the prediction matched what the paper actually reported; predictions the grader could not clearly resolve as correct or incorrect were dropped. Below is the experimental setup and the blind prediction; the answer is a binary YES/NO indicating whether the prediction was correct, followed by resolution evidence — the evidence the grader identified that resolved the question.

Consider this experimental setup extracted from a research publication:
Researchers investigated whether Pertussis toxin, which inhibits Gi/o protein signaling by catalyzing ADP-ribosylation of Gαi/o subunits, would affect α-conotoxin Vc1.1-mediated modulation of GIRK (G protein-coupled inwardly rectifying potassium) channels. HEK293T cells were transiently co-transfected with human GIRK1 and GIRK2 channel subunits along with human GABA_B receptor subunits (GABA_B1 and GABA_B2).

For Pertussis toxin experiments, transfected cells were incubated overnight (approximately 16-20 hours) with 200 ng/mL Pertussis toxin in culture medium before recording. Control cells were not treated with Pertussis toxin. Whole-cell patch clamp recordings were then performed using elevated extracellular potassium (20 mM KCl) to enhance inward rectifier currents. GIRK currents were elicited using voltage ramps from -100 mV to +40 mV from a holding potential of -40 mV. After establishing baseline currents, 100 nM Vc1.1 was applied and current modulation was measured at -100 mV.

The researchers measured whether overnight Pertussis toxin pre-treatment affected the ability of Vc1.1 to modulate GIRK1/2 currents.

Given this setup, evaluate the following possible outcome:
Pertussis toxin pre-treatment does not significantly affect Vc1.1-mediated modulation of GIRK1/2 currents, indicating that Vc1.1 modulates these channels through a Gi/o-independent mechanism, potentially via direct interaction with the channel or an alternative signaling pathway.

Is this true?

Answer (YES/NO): NO